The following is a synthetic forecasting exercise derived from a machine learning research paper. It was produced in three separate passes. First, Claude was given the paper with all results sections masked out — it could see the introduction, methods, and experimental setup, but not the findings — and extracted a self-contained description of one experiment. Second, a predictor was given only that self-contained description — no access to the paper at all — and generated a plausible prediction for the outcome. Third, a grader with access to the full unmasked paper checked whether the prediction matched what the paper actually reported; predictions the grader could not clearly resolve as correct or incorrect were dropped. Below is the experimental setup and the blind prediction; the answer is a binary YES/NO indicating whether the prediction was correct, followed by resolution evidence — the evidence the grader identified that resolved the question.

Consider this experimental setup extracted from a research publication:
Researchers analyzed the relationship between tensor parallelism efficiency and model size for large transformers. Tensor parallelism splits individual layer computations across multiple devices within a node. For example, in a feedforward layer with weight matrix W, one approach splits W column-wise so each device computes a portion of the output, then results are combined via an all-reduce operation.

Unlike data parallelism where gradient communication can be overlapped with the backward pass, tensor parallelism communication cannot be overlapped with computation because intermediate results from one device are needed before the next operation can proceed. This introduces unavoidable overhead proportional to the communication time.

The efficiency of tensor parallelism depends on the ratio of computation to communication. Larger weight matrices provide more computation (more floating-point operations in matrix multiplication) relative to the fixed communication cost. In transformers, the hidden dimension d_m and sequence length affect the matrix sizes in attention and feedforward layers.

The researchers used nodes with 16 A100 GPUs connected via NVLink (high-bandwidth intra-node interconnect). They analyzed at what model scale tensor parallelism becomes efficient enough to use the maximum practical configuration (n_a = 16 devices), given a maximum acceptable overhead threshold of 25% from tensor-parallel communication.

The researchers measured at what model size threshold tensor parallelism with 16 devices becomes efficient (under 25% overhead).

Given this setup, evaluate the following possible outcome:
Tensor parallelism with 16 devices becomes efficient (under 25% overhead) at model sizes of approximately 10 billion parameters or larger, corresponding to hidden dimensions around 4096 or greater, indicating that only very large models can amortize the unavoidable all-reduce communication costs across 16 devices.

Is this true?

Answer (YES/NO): NO